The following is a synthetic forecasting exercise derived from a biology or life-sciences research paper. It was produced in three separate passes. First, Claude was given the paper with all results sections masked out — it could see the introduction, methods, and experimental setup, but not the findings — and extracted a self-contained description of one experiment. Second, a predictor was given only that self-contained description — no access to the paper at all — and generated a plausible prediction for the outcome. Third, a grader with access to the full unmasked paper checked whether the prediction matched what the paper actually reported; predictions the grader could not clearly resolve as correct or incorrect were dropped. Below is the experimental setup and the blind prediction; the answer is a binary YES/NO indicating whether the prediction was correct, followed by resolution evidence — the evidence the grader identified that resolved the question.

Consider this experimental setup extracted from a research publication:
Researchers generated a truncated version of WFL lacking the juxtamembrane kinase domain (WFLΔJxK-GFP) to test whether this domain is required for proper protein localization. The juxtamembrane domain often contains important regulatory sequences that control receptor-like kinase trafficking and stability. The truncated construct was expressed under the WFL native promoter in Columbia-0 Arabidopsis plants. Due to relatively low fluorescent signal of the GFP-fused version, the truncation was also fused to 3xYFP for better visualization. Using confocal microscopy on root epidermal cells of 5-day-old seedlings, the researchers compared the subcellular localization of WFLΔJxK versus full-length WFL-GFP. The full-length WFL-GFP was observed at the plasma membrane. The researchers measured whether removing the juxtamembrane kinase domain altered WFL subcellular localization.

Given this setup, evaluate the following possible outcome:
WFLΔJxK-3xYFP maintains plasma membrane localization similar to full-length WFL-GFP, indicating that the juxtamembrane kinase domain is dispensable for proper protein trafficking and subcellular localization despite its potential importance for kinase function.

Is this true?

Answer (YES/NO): NO